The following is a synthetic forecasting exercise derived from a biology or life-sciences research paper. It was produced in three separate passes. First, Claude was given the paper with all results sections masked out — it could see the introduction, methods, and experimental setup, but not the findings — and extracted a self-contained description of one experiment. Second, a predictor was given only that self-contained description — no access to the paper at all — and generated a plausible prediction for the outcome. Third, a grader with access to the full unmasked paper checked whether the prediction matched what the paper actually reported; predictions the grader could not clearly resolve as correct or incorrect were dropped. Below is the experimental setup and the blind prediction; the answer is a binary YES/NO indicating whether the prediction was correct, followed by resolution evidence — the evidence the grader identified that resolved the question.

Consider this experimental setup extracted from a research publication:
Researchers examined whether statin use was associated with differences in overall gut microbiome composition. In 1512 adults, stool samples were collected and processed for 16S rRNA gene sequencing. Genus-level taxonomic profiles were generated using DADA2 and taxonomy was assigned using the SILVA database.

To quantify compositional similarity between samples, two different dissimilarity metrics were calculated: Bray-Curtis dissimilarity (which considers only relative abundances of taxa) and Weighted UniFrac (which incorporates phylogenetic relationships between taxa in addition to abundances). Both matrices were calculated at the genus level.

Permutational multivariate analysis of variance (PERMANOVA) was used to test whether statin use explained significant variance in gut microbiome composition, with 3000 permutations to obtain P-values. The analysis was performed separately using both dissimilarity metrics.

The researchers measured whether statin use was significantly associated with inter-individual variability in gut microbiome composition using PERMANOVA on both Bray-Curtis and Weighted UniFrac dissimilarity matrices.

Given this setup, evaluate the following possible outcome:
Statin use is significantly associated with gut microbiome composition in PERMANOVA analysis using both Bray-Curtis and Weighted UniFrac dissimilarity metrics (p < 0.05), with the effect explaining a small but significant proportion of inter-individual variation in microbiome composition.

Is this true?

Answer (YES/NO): NO